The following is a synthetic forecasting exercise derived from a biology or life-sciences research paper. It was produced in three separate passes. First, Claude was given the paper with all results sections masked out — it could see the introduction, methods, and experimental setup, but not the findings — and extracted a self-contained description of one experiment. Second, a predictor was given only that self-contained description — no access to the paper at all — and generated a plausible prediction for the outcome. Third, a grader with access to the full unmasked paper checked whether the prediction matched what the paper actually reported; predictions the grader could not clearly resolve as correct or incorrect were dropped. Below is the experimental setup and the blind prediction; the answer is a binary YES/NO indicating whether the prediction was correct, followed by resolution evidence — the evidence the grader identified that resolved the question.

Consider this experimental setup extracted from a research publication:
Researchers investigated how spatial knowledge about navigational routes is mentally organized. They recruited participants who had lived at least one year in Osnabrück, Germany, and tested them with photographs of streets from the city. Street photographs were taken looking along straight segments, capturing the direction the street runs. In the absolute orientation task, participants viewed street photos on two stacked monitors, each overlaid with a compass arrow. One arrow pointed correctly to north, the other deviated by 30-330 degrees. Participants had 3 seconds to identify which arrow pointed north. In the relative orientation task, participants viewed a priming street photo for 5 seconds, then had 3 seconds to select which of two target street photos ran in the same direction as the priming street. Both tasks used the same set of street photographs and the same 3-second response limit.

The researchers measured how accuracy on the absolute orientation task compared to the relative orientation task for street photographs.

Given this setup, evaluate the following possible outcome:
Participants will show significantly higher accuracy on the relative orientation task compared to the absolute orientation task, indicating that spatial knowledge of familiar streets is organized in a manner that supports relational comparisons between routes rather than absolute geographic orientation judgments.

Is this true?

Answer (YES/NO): NO